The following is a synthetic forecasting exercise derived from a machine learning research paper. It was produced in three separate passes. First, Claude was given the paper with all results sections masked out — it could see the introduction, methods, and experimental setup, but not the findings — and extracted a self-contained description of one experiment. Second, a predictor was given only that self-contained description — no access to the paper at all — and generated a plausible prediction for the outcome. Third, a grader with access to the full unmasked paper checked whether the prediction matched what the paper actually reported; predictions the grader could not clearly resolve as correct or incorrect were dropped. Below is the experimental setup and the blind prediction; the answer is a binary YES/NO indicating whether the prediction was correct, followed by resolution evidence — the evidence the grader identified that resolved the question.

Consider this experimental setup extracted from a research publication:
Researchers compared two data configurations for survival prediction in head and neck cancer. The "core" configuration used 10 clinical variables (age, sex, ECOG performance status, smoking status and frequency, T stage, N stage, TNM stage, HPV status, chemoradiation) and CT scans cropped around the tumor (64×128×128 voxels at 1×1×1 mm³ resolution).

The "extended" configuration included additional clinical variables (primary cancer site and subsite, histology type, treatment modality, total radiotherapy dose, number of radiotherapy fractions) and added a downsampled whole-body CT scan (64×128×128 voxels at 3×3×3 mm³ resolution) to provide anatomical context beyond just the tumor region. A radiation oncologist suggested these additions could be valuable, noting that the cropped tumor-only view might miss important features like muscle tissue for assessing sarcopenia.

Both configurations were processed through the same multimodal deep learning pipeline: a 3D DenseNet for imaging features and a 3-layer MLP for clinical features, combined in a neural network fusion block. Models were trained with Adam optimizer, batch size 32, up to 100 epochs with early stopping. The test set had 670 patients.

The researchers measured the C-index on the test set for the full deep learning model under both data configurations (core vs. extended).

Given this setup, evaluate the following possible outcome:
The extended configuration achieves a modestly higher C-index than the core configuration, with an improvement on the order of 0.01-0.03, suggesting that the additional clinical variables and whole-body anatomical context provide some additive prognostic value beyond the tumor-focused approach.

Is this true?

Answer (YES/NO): NO